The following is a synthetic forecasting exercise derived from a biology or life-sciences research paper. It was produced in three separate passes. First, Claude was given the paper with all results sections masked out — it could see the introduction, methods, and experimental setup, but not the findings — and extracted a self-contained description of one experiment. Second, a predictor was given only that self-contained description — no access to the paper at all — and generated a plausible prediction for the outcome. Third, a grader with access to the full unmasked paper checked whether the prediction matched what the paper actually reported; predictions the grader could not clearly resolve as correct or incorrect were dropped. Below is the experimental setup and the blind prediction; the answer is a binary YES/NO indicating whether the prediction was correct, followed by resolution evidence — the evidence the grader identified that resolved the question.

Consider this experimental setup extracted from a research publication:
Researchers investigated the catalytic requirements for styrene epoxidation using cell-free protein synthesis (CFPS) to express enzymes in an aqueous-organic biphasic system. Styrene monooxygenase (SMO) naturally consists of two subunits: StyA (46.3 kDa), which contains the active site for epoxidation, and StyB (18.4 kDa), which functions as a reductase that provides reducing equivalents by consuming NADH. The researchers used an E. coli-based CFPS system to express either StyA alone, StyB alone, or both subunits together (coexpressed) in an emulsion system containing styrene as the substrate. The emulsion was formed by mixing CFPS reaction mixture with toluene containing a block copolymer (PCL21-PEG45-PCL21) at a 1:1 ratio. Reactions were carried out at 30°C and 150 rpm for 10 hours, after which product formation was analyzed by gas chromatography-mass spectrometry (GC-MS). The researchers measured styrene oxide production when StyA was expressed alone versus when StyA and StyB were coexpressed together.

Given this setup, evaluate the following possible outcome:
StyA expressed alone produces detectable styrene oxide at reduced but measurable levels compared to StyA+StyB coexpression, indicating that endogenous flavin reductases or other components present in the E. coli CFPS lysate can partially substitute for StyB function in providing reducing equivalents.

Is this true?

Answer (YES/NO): YES